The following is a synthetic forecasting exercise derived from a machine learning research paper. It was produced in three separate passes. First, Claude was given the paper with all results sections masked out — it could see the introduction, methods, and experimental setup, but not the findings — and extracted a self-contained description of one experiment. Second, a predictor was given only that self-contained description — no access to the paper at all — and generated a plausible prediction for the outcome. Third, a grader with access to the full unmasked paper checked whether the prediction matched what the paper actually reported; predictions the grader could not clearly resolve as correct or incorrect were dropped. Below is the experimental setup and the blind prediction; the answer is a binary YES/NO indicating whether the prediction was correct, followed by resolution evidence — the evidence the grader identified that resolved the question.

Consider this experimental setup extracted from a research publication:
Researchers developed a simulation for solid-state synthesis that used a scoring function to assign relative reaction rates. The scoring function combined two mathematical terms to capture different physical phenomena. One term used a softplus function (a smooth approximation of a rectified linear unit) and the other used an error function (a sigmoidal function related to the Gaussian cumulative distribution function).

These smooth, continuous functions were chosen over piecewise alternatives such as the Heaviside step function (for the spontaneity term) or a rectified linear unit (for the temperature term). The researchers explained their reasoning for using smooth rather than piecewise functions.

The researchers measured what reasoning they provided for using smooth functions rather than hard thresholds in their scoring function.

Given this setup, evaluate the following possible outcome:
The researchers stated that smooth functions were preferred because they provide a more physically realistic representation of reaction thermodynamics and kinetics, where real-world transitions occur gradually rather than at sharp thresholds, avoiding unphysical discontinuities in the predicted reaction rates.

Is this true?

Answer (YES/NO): NO